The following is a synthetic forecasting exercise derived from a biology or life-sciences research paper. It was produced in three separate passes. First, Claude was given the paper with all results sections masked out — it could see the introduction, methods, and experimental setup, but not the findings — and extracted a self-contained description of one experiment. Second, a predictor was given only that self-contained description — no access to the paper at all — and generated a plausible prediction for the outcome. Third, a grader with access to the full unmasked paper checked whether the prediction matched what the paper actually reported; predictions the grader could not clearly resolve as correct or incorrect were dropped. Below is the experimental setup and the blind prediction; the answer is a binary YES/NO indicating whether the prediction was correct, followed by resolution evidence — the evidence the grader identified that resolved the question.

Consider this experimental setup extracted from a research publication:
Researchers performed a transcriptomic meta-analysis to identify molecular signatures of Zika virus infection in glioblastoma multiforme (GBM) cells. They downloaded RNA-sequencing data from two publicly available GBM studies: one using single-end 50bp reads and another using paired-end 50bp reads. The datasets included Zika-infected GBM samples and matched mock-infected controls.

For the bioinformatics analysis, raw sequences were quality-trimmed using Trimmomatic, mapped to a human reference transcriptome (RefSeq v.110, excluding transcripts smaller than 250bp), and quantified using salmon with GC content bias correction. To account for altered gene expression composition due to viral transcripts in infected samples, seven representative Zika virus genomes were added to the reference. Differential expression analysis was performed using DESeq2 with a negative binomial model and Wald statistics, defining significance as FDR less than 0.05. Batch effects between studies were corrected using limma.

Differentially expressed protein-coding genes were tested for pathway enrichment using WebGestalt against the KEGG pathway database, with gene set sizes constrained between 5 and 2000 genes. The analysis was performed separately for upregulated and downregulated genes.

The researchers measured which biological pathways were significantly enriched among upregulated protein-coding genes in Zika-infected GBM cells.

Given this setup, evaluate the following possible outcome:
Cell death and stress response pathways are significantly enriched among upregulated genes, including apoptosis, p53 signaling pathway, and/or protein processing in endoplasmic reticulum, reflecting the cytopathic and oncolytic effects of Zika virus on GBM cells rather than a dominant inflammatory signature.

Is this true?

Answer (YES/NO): NO